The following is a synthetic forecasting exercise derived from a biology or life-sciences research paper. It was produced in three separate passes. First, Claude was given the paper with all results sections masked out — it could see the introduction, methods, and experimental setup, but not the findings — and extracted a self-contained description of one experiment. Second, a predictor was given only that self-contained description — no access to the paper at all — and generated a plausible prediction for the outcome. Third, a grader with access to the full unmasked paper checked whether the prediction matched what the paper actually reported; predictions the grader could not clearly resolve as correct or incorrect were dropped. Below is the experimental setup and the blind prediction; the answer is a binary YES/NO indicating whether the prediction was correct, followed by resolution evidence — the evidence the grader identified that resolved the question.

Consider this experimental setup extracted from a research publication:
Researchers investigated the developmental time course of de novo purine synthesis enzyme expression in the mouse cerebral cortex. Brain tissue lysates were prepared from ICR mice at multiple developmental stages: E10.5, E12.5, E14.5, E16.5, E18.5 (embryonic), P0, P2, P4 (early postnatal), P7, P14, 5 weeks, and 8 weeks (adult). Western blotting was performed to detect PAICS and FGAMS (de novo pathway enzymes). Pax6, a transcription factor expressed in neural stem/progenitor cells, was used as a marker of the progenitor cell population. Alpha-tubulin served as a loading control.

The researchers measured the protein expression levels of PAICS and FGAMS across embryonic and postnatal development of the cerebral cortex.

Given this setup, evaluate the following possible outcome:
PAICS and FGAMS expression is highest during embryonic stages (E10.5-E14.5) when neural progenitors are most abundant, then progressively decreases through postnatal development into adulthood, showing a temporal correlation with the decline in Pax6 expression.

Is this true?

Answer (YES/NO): NO